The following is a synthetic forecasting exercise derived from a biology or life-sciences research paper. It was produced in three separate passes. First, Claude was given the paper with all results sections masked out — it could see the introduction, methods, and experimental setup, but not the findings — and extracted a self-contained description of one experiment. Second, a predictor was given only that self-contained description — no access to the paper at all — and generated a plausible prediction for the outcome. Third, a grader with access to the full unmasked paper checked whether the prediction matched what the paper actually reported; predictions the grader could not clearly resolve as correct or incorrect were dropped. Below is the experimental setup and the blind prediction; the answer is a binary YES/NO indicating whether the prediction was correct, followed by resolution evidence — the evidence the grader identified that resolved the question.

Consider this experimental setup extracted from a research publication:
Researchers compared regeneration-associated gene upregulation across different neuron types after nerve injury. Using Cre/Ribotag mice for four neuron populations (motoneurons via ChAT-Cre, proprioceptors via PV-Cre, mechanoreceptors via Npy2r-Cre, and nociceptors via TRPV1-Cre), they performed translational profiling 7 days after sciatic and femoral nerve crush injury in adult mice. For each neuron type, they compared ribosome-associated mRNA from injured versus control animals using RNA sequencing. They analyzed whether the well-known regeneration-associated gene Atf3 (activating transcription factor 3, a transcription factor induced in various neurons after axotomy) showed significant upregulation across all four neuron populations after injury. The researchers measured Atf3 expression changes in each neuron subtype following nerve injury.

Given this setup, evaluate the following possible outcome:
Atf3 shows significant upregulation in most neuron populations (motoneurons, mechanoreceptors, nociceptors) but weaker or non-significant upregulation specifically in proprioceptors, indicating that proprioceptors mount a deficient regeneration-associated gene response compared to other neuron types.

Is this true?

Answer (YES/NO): NO